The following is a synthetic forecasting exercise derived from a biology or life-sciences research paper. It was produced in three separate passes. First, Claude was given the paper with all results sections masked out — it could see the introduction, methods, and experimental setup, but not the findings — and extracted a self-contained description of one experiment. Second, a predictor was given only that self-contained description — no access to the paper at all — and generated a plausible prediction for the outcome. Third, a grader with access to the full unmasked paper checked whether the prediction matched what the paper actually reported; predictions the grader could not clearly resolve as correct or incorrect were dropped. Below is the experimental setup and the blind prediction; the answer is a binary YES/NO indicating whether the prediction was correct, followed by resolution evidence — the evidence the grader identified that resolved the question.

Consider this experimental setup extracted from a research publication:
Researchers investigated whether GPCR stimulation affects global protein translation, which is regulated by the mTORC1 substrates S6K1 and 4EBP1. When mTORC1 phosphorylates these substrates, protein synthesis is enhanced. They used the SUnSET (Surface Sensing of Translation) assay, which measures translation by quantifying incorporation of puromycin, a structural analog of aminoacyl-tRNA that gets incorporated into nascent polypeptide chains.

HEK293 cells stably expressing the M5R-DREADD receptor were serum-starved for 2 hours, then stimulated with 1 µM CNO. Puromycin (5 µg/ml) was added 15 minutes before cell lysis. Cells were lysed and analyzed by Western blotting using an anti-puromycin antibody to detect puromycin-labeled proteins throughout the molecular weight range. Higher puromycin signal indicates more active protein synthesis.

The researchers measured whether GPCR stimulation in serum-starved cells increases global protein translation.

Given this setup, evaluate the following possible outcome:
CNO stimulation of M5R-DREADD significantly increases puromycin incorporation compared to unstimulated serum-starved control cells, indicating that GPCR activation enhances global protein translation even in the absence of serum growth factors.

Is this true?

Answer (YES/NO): YES